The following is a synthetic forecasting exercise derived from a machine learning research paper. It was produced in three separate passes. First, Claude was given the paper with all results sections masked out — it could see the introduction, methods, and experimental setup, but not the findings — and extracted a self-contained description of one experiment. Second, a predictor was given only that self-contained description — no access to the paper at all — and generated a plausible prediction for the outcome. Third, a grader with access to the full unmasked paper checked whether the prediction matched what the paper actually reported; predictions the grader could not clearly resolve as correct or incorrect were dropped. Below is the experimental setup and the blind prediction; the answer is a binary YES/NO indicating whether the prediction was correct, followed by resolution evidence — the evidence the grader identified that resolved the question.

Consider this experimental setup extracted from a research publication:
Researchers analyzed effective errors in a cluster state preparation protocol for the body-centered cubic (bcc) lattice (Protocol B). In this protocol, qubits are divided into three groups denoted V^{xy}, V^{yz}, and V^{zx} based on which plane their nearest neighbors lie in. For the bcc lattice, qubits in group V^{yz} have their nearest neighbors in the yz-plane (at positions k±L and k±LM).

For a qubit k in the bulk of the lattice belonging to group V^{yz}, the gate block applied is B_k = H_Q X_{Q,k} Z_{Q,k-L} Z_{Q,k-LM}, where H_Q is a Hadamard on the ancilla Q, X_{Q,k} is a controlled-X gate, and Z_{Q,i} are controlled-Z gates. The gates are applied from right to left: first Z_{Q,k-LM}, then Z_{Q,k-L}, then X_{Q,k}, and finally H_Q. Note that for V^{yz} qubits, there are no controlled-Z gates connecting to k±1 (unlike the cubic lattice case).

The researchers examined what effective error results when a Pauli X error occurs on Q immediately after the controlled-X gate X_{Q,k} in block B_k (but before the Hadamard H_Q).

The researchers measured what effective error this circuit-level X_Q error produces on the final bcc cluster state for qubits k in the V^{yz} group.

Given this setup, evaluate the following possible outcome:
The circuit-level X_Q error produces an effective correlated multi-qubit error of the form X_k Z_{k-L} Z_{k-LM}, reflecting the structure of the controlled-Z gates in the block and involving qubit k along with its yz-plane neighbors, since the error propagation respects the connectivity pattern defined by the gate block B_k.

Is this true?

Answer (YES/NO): NO